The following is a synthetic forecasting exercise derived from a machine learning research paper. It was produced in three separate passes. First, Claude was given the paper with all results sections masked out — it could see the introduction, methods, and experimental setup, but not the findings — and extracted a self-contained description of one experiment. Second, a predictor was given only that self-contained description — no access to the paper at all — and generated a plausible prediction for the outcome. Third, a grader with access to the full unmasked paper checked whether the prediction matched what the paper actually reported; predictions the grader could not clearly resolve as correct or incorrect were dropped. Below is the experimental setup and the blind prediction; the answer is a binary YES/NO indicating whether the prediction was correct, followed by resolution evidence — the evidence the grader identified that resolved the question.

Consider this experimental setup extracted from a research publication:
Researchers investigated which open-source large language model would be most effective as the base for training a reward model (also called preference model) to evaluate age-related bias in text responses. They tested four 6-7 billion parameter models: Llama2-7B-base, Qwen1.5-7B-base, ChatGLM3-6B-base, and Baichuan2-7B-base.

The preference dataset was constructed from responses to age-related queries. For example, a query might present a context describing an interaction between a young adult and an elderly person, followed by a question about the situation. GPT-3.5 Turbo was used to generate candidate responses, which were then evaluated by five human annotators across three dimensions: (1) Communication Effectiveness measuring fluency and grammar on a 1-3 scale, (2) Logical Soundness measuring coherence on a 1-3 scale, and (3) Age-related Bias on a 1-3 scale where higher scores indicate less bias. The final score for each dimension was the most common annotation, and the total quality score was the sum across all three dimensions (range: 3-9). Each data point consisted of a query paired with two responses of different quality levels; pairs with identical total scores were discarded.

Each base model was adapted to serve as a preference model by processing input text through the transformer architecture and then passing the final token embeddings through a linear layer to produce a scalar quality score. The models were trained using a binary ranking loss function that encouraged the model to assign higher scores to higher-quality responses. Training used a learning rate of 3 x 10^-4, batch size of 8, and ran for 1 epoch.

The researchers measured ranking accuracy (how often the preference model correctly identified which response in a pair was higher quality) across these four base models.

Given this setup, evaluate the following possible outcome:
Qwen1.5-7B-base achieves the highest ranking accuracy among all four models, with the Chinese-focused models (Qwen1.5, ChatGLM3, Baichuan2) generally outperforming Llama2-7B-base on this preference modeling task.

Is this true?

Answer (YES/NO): NO